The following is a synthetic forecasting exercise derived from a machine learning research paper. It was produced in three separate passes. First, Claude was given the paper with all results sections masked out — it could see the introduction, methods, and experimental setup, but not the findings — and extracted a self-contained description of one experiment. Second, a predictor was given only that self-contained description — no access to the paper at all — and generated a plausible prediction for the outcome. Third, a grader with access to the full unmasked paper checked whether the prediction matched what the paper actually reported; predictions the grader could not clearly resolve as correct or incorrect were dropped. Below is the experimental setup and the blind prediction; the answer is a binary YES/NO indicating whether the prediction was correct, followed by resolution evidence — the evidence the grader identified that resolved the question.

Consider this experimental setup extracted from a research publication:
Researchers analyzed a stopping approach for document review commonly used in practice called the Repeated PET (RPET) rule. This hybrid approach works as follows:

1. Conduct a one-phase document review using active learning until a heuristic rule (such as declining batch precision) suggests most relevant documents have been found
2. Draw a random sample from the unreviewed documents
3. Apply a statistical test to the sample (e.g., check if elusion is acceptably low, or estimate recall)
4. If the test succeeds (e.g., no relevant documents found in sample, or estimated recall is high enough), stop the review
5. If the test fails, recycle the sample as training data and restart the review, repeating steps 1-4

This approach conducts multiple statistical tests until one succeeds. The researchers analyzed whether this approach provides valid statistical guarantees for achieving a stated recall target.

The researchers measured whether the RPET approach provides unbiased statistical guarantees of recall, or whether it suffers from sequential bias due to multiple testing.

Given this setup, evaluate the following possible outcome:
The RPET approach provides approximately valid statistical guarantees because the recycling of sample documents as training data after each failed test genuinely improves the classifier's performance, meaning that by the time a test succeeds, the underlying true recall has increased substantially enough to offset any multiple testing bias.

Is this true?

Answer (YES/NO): NO